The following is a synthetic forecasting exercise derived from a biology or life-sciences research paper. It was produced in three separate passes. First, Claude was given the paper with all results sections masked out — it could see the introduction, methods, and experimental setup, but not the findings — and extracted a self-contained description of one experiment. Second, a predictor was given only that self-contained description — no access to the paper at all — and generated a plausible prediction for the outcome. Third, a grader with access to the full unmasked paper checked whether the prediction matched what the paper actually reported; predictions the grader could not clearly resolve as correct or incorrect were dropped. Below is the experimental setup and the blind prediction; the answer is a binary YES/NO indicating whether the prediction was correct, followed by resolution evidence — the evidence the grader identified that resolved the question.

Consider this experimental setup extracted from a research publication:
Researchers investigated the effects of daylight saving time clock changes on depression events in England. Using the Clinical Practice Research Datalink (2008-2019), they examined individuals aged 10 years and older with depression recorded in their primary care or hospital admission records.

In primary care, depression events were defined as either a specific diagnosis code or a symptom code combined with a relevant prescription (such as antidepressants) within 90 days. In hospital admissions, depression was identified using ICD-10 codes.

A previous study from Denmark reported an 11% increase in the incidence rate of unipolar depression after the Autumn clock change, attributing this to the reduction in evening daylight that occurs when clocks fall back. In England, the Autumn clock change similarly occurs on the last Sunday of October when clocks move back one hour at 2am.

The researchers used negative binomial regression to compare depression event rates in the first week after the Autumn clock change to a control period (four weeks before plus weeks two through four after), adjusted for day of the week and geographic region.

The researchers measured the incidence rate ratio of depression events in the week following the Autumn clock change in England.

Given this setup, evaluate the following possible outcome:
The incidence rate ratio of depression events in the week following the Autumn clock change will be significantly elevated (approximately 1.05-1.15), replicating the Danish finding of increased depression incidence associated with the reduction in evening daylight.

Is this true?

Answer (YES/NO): NO